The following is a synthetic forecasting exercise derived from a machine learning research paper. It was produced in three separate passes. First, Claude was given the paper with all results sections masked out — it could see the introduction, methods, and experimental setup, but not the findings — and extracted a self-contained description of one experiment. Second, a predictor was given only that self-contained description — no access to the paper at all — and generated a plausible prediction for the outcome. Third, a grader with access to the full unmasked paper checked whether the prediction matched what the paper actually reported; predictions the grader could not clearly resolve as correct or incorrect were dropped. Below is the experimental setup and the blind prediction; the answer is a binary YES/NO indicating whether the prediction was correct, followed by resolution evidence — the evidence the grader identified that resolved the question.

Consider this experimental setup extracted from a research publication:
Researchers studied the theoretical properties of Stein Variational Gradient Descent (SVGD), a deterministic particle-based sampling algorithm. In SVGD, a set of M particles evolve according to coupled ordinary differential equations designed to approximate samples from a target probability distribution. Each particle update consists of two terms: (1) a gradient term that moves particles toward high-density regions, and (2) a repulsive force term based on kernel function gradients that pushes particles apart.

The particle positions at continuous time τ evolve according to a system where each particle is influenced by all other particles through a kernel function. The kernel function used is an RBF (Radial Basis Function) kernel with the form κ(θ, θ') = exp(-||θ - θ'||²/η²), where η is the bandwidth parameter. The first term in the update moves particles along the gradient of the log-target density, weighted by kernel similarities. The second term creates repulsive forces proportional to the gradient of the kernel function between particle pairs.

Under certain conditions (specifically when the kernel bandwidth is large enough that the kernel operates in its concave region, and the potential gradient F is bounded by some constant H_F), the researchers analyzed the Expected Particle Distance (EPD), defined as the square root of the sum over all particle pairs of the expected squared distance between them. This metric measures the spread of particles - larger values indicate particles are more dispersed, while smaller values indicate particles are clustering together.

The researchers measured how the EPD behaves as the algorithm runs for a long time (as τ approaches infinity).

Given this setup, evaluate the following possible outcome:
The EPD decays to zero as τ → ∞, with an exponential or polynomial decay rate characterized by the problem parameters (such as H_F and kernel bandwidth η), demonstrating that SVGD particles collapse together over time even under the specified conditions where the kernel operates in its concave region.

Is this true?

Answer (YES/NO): YES